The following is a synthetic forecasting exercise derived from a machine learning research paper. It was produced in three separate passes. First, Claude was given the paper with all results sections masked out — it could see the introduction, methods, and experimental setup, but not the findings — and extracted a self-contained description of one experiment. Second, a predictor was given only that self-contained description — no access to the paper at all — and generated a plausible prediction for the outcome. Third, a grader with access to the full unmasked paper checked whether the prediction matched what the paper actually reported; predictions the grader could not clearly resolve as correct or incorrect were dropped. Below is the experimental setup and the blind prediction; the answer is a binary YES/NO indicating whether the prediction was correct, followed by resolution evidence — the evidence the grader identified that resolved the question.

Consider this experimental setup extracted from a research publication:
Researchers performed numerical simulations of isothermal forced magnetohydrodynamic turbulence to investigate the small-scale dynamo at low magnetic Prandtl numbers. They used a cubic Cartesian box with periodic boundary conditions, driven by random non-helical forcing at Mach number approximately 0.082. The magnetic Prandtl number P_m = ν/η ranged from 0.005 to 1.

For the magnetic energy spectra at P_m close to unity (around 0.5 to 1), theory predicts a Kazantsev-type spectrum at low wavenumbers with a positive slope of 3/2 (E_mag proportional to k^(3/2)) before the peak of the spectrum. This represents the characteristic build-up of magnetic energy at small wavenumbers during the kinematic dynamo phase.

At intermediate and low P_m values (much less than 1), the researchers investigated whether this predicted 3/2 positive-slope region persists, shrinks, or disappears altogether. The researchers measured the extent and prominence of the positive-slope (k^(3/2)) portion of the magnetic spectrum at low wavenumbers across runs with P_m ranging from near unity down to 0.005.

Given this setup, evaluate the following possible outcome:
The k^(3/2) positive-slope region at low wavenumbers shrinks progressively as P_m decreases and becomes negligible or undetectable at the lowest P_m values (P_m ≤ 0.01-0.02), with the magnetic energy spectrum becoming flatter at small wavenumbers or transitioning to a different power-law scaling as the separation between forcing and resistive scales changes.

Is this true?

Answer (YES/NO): YES